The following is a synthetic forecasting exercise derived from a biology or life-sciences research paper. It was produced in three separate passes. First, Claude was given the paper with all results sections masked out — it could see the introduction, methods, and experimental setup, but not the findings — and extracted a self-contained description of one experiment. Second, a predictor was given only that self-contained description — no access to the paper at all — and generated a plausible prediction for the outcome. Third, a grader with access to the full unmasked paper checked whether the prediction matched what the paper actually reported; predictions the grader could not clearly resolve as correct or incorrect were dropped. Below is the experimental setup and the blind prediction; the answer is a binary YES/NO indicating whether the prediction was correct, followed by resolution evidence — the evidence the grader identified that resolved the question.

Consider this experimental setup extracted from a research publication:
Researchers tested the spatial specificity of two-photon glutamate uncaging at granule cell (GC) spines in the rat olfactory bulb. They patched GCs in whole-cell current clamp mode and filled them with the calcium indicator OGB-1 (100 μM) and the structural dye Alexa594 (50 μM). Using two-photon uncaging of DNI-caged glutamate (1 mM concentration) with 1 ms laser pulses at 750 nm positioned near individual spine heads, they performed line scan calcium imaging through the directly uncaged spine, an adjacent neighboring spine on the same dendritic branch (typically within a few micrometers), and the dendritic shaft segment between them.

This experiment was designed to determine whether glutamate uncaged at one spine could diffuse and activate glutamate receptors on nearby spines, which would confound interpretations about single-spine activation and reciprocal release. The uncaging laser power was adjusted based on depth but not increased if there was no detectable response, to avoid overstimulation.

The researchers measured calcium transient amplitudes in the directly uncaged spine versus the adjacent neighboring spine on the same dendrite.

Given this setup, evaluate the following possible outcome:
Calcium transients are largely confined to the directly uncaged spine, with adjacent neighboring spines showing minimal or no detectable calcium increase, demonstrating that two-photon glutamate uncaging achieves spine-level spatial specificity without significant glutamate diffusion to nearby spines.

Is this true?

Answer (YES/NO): YES